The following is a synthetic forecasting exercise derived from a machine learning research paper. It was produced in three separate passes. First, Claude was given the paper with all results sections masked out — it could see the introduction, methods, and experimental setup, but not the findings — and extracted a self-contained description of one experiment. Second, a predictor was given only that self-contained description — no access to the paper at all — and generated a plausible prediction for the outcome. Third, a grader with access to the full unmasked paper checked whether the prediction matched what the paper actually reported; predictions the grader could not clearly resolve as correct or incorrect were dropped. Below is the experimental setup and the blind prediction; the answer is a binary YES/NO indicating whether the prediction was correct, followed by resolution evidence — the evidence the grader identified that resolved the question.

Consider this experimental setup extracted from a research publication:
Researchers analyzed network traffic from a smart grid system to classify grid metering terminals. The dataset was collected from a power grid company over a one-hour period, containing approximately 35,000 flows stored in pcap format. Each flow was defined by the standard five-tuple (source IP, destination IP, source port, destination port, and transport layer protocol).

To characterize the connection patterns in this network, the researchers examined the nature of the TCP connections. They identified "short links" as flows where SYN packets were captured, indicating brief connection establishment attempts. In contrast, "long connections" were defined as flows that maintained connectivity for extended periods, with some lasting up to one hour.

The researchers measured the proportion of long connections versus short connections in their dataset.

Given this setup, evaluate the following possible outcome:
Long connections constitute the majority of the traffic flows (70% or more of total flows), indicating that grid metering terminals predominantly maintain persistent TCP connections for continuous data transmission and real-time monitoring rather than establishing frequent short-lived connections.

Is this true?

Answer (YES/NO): YES